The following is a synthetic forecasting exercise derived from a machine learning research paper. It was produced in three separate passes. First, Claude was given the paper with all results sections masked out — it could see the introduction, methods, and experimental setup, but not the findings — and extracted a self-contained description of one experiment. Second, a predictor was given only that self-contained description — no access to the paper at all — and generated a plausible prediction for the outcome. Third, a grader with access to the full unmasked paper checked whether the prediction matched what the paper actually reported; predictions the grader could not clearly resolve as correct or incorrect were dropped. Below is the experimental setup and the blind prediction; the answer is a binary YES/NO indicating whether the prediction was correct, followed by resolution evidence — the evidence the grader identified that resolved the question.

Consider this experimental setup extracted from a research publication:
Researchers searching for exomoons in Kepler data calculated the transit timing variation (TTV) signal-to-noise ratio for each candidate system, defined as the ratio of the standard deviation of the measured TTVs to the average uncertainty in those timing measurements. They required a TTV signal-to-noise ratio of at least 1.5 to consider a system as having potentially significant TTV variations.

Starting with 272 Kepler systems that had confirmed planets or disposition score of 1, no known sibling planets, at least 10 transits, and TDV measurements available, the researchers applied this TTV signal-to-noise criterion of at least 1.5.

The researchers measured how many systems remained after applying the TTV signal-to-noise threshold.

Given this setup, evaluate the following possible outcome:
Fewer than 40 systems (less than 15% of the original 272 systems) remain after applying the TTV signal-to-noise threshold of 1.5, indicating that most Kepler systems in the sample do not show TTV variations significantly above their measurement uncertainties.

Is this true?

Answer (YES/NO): NO